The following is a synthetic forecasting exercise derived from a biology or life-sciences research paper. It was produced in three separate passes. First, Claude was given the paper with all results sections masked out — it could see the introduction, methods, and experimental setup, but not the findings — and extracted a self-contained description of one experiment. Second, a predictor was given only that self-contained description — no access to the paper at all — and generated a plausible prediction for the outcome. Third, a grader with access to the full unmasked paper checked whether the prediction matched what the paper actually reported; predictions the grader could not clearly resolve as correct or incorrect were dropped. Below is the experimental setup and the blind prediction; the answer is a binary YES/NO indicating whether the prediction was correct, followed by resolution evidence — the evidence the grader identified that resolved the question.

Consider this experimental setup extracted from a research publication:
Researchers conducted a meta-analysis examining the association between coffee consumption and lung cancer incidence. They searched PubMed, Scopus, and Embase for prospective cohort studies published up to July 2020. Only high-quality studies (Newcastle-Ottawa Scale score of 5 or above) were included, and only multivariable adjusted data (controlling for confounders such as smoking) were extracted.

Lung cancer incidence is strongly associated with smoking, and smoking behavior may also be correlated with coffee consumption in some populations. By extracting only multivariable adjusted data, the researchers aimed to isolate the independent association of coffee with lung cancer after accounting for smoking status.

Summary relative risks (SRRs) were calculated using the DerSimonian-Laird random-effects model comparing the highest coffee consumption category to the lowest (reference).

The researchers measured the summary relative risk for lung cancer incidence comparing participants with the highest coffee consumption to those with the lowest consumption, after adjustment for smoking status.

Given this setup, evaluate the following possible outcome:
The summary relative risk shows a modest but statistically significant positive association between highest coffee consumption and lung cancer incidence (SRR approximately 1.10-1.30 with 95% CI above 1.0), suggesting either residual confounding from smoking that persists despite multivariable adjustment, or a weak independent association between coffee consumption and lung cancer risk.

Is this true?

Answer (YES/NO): YES